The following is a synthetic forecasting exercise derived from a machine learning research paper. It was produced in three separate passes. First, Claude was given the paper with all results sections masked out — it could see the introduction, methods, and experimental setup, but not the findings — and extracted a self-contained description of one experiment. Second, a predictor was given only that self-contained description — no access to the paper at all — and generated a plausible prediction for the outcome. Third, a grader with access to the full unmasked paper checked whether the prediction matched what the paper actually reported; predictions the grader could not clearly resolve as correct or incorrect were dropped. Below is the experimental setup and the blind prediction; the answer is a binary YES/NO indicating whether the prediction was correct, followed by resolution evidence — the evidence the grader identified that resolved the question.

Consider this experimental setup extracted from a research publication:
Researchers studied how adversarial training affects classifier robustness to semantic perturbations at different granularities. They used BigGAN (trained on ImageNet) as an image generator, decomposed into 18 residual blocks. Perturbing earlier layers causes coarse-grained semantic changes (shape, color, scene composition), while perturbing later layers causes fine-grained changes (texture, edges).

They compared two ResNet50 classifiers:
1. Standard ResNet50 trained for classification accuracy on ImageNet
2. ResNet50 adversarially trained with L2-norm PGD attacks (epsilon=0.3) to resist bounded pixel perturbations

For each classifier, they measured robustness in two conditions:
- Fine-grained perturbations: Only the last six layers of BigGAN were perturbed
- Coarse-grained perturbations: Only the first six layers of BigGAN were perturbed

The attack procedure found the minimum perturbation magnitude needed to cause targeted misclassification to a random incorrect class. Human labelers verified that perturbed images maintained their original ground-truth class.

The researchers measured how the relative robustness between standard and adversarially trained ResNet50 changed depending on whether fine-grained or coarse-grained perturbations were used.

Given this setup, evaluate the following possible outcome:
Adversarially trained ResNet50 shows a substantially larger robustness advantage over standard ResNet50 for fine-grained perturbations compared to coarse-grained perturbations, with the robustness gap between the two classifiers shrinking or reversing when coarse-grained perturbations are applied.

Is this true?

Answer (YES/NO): YES